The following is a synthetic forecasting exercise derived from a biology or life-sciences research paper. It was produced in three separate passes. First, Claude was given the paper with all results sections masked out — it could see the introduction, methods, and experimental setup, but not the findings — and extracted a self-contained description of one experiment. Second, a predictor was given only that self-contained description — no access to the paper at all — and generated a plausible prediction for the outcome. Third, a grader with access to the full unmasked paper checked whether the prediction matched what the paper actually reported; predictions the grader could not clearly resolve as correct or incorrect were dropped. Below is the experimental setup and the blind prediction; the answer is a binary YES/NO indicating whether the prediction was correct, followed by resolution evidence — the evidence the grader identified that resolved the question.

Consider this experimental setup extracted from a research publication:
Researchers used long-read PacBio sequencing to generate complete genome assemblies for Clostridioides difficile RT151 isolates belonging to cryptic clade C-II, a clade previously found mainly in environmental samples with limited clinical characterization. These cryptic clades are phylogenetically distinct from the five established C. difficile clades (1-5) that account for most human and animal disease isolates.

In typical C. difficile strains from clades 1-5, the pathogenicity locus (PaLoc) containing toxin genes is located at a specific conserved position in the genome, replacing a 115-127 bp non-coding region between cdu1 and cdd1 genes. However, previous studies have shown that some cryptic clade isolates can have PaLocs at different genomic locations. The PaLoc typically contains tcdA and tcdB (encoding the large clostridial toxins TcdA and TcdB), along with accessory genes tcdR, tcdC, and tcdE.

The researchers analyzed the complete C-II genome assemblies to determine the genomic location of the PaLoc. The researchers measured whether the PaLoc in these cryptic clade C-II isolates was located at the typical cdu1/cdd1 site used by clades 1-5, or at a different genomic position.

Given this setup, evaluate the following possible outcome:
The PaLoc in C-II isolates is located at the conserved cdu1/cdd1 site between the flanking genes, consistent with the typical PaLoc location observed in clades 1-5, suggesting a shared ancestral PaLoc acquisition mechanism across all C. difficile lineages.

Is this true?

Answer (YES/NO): NO